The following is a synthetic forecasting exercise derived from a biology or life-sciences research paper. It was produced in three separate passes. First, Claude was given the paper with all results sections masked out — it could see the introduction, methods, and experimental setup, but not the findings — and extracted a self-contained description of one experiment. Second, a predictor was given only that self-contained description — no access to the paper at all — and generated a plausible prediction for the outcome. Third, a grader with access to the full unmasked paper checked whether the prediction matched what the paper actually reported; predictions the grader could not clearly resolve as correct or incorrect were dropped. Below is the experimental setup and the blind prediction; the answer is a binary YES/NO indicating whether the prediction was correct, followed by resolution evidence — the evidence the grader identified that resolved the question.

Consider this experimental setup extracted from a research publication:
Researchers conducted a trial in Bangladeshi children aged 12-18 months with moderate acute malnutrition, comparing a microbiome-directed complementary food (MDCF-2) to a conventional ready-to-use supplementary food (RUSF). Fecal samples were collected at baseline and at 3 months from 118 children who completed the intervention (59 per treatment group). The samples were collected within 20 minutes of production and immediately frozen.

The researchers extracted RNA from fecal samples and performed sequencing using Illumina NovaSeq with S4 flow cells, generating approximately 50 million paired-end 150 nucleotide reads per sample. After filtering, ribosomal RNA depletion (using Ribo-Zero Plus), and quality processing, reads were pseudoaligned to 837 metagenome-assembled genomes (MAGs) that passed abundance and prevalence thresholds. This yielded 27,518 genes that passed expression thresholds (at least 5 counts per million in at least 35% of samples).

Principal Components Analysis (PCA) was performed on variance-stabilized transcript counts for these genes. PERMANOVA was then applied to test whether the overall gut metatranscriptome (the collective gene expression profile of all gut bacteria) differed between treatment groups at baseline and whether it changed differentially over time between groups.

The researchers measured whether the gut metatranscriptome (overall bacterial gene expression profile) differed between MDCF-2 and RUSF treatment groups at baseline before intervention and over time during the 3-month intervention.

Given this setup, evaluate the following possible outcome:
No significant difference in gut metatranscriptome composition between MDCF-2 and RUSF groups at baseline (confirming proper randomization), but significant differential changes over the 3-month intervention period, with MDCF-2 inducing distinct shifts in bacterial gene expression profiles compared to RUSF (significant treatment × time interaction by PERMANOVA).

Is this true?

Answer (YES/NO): NO